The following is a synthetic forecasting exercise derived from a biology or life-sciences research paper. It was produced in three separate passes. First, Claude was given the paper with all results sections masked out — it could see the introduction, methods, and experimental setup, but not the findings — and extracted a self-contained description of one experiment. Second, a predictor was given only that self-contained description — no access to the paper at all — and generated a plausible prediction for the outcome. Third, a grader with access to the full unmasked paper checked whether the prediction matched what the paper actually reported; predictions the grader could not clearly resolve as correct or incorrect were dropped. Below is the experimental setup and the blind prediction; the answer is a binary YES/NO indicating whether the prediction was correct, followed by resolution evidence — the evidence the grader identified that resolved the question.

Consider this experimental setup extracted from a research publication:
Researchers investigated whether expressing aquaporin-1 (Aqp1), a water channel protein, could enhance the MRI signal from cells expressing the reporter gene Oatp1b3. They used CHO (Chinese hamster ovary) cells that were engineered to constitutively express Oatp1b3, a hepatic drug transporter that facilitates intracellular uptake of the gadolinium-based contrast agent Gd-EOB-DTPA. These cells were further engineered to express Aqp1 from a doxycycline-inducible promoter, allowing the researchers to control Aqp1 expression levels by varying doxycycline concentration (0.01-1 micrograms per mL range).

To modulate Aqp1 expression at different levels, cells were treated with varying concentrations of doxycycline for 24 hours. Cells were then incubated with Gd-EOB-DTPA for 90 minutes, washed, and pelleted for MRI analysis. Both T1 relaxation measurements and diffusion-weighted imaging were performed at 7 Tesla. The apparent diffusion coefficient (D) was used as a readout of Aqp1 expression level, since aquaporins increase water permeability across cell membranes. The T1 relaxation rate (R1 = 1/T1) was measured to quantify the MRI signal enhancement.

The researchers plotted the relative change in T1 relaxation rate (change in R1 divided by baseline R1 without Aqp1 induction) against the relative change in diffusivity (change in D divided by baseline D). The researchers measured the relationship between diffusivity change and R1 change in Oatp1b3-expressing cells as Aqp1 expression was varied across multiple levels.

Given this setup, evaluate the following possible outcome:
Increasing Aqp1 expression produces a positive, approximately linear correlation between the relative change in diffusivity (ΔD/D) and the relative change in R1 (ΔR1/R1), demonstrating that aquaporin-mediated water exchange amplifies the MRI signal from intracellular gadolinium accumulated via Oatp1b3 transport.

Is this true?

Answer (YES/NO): NO